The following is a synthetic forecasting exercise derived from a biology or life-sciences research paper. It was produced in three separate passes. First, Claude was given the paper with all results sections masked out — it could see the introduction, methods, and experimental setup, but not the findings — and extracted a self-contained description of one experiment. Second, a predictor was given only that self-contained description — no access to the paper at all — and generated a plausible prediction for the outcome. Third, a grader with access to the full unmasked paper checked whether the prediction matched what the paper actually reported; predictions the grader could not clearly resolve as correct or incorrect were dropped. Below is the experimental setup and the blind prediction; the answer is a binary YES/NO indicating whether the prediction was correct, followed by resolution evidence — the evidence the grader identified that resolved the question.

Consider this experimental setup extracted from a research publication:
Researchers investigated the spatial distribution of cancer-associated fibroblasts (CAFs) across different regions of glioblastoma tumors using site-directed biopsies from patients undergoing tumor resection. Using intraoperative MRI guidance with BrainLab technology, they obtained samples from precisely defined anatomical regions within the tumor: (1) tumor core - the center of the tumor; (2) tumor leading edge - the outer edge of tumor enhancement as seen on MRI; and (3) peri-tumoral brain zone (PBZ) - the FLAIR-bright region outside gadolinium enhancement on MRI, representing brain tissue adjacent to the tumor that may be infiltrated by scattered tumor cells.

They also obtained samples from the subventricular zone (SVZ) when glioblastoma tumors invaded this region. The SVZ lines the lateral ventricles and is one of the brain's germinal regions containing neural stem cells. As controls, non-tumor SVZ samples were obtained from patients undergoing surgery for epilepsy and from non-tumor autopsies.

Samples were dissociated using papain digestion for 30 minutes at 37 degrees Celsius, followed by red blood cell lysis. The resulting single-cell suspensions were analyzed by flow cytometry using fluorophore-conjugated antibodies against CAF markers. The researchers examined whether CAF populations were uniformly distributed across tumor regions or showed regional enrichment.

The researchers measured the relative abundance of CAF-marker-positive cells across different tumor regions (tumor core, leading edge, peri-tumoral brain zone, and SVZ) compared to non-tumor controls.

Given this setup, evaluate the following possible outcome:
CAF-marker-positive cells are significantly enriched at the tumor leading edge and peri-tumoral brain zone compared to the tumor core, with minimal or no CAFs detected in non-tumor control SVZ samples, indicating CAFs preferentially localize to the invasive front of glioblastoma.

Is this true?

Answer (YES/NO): NO